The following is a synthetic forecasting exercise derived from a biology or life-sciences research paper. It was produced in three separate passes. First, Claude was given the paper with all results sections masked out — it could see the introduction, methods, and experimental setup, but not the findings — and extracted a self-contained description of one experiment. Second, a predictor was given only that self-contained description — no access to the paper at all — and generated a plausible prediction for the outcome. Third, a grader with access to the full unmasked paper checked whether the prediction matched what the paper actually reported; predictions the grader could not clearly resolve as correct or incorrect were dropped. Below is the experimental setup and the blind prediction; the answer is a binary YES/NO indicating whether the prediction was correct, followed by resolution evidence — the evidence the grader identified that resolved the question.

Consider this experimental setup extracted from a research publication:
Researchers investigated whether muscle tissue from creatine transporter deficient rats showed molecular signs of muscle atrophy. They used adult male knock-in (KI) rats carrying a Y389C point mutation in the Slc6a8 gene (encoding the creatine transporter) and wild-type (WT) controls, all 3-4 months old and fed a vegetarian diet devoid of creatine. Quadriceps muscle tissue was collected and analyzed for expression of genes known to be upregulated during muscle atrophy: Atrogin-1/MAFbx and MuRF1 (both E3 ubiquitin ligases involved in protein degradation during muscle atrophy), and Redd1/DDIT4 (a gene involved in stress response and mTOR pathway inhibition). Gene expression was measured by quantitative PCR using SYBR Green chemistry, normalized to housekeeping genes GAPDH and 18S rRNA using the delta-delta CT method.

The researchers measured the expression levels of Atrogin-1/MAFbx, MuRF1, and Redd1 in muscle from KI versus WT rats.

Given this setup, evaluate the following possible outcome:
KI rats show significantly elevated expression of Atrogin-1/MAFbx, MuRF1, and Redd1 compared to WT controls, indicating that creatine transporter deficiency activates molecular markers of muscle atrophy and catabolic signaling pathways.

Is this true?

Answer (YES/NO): NO